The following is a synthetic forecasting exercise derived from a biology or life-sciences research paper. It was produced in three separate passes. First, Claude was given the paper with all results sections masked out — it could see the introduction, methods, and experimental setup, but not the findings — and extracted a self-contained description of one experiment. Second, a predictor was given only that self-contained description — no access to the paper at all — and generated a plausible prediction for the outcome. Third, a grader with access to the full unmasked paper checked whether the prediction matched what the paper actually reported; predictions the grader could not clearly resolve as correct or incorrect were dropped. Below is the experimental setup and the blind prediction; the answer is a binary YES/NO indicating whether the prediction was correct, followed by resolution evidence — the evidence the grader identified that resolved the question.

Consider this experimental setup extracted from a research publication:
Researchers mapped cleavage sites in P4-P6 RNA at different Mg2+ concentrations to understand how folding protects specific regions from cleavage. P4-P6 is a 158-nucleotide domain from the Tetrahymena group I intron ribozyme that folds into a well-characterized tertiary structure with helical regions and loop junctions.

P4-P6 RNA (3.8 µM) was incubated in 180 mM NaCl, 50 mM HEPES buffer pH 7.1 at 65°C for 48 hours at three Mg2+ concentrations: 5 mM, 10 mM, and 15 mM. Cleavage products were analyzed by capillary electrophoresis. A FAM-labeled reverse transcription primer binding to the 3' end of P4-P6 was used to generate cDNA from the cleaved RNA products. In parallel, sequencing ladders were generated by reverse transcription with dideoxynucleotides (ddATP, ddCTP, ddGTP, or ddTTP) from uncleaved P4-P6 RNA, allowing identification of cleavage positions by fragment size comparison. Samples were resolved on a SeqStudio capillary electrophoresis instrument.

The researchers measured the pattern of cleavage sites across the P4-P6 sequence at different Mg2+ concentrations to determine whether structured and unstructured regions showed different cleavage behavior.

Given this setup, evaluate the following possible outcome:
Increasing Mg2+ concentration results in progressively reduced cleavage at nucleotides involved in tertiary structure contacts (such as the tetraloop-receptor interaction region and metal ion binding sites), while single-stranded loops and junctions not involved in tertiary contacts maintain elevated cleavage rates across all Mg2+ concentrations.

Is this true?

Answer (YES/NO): NO